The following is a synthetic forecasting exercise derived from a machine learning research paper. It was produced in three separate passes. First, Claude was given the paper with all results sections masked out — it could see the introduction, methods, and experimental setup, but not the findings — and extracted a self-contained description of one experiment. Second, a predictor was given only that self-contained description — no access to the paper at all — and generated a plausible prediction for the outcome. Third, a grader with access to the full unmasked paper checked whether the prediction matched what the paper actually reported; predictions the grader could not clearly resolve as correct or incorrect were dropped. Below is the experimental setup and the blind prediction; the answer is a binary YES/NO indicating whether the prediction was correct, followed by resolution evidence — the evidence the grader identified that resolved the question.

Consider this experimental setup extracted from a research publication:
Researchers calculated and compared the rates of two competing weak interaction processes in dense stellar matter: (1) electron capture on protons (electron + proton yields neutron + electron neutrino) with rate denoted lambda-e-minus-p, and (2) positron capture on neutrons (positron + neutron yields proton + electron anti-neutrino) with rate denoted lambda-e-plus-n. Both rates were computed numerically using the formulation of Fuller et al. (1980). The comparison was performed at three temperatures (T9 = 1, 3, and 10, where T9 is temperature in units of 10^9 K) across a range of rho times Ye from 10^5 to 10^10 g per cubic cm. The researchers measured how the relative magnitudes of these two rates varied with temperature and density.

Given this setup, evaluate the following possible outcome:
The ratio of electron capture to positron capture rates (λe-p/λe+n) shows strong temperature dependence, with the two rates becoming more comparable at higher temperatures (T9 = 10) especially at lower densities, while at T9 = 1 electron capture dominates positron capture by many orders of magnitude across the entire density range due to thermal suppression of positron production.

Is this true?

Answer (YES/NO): YES